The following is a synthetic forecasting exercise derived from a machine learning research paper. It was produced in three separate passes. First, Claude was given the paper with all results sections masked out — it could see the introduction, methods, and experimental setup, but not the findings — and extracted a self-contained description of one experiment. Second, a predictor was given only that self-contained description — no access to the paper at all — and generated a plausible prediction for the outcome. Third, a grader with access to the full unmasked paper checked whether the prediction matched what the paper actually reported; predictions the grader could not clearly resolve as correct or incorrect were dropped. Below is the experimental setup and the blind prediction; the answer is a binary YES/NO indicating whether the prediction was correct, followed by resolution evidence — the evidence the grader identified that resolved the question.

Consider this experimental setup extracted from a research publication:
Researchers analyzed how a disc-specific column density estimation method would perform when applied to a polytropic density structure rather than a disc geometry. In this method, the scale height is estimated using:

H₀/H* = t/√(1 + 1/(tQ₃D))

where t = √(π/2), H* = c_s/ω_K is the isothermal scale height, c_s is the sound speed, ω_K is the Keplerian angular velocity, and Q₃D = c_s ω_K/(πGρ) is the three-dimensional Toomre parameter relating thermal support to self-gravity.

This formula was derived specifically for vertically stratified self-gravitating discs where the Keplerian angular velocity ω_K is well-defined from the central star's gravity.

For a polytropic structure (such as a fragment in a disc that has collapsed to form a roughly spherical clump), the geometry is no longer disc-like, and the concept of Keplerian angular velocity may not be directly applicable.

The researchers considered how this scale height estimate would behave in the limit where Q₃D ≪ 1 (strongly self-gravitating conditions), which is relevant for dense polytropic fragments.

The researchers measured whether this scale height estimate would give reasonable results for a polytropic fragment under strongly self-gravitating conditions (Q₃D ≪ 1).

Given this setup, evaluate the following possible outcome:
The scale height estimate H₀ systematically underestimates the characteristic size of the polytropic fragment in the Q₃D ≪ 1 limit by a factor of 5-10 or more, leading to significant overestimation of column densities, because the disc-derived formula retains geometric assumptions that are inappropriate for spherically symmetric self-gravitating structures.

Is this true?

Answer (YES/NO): NO